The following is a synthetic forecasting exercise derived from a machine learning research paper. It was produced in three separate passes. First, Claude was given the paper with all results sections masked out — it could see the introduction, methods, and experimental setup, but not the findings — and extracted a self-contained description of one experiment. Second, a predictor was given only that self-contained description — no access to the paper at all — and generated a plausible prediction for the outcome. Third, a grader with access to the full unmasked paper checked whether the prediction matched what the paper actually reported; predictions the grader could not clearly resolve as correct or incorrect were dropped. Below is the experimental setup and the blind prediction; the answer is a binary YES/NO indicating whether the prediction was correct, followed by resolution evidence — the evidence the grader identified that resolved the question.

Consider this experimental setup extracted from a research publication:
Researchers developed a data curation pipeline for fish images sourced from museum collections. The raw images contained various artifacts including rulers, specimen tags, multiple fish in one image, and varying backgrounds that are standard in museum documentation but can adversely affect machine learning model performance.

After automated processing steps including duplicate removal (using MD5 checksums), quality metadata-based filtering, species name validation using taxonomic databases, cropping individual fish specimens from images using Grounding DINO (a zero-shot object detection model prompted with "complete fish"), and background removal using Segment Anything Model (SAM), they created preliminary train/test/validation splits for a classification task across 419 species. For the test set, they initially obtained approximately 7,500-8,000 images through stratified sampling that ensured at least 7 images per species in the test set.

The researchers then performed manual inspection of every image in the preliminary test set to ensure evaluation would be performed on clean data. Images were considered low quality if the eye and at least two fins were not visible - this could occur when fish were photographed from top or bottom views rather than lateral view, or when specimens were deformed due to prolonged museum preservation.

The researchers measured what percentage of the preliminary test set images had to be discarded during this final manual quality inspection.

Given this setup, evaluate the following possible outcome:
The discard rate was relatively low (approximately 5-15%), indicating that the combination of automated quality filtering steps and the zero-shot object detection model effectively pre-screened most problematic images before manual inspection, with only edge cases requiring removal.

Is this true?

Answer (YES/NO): YES